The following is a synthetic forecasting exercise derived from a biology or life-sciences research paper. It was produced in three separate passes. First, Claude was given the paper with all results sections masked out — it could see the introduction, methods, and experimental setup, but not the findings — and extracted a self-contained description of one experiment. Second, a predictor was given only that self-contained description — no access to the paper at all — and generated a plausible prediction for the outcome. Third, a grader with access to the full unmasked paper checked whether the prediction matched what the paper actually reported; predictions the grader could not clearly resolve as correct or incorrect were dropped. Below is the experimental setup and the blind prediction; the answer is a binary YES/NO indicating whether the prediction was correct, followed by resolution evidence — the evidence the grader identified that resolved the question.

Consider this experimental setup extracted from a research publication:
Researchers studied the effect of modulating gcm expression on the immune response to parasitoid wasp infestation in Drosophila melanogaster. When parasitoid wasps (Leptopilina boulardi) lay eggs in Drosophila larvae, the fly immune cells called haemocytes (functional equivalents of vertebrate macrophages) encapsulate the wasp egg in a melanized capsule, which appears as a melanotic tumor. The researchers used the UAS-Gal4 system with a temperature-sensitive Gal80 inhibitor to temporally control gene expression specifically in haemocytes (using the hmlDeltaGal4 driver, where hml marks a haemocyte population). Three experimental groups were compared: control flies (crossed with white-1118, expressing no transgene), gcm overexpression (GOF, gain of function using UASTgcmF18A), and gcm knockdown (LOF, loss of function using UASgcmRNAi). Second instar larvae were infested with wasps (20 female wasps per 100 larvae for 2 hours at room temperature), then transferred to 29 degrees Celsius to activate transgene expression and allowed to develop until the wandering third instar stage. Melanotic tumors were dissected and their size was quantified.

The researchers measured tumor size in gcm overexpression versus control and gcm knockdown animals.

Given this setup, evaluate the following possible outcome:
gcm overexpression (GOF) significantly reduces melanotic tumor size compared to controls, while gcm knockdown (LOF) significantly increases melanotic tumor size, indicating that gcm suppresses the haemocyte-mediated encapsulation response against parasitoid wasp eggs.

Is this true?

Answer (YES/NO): NO